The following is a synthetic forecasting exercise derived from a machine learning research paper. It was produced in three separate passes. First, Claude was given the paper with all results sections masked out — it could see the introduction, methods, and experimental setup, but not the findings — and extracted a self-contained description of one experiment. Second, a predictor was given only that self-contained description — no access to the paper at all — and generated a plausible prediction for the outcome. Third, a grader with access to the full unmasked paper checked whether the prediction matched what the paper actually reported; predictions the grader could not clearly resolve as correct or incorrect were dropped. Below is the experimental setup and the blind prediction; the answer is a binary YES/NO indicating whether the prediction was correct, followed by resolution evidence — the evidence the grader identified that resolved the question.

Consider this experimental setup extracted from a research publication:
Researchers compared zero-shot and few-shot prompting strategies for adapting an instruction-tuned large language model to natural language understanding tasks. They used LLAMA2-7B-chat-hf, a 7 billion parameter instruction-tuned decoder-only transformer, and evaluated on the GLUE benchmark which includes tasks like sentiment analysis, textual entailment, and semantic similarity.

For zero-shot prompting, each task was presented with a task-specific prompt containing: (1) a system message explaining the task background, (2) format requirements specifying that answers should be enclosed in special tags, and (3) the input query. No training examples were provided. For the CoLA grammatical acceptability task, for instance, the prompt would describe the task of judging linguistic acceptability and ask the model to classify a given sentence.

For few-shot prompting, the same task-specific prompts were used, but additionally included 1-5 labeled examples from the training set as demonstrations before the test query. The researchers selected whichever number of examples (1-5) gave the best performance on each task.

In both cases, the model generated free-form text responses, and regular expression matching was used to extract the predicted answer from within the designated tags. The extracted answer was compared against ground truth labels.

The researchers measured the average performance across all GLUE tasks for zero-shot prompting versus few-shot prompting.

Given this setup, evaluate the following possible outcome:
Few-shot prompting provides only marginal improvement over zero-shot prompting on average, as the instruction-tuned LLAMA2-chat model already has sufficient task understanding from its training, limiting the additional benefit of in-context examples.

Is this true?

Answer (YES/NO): NO